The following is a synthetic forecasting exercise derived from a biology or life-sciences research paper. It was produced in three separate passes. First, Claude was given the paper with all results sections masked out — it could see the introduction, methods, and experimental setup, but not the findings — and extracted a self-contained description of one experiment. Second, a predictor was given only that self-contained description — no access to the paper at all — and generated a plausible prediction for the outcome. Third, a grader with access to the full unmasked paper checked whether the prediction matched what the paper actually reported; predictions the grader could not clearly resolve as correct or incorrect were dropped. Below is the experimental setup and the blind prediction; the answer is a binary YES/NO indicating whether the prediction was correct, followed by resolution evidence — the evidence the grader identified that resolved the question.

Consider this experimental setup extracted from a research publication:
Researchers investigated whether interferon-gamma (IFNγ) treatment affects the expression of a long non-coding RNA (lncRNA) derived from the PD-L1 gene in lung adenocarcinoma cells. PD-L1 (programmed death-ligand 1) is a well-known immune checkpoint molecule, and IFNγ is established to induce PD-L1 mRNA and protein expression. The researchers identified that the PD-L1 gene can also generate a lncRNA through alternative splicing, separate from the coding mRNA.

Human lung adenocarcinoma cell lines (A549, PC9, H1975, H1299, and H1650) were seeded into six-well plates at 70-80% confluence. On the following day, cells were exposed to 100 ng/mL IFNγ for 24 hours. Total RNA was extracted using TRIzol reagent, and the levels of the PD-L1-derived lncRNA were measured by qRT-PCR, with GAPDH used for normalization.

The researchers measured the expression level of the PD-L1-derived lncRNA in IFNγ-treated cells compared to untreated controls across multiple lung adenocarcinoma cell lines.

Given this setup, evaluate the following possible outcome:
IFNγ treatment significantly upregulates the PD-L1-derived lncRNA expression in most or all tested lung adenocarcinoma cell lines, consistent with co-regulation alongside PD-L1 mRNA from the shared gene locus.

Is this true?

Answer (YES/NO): YES